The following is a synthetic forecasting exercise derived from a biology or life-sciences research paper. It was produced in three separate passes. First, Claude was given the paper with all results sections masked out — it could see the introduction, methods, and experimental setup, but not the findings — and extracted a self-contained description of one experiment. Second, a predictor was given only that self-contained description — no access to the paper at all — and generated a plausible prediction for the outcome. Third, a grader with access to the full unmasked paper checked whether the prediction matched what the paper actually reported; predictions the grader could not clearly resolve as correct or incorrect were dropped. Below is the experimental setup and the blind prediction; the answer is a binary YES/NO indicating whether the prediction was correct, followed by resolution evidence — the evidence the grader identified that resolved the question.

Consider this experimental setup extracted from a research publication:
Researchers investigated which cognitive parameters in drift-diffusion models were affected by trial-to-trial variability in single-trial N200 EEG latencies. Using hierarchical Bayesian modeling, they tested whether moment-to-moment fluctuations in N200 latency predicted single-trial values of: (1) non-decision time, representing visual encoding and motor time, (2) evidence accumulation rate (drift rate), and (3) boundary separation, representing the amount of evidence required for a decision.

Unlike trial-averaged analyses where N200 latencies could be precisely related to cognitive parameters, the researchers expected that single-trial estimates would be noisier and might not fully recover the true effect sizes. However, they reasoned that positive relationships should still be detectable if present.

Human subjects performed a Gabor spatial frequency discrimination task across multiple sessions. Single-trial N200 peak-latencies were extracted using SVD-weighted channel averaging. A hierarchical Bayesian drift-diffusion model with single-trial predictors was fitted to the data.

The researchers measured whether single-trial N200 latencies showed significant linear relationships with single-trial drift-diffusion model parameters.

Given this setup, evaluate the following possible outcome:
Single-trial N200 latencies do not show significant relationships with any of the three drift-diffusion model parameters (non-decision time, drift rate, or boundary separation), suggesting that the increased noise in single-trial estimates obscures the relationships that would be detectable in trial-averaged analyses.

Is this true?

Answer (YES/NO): NO